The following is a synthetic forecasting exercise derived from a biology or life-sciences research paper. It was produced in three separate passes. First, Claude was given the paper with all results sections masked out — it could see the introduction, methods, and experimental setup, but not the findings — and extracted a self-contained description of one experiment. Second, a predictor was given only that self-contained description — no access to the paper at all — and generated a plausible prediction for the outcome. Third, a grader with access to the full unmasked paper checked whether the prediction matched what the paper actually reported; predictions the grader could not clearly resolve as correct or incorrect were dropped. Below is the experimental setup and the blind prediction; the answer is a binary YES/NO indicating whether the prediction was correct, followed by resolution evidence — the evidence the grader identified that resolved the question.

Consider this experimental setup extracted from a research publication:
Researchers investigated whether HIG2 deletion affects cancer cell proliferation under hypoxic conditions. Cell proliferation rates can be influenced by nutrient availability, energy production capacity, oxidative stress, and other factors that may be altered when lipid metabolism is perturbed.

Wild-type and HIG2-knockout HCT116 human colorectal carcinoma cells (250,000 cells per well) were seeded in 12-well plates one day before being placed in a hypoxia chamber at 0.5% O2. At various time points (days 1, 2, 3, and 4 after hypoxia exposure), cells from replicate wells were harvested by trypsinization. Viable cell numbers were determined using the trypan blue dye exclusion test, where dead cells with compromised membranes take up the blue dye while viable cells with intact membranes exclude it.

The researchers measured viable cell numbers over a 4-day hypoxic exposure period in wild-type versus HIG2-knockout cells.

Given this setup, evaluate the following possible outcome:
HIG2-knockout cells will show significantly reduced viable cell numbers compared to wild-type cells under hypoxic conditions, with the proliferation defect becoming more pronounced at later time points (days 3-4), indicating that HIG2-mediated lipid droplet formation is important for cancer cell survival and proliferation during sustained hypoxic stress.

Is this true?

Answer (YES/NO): YES